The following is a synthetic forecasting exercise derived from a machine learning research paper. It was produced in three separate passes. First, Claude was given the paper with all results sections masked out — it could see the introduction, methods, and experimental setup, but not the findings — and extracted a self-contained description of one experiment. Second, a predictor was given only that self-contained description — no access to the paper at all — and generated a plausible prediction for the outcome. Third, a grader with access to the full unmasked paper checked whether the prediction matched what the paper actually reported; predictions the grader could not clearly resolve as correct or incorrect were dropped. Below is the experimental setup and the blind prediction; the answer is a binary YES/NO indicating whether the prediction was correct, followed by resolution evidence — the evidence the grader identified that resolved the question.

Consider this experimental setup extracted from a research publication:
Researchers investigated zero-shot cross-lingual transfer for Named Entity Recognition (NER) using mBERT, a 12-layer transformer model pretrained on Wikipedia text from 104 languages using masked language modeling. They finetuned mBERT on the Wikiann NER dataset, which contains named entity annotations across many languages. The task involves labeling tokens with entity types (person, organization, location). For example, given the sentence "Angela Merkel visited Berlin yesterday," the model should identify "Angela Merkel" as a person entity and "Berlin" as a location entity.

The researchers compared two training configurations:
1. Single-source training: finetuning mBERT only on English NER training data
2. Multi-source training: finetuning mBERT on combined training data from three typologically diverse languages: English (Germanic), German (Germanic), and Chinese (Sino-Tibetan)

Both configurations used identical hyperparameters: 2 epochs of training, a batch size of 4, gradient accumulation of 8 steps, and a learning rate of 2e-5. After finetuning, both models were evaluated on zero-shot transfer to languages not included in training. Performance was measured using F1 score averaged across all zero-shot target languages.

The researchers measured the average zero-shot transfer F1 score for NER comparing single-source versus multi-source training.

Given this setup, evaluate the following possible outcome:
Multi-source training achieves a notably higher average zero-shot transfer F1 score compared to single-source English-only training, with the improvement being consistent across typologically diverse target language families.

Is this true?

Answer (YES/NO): YES